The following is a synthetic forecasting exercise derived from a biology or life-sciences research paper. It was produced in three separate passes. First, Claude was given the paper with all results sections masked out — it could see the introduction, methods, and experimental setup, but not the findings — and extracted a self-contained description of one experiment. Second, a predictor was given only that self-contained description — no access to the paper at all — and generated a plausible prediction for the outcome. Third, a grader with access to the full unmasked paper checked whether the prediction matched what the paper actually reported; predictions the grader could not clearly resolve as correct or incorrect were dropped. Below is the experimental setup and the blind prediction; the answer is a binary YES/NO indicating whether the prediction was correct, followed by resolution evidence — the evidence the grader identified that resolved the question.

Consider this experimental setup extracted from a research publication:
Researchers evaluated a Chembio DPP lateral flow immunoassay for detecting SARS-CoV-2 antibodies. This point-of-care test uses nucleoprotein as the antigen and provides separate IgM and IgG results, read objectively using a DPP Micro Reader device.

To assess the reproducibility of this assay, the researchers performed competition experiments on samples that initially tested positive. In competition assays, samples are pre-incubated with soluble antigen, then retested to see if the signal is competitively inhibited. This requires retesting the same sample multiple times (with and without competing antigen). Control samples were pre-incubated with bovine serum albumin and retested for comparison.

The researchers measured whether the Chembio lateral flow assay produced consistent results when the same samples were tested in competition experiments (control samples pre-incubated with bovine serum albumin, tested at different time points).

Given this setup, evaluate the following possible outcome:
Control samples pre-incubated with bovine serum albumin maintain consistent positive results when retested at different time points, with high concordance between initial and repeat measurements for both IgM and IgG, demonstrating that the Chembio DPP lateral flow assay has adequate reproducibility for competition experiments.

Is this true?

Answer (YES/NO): NO